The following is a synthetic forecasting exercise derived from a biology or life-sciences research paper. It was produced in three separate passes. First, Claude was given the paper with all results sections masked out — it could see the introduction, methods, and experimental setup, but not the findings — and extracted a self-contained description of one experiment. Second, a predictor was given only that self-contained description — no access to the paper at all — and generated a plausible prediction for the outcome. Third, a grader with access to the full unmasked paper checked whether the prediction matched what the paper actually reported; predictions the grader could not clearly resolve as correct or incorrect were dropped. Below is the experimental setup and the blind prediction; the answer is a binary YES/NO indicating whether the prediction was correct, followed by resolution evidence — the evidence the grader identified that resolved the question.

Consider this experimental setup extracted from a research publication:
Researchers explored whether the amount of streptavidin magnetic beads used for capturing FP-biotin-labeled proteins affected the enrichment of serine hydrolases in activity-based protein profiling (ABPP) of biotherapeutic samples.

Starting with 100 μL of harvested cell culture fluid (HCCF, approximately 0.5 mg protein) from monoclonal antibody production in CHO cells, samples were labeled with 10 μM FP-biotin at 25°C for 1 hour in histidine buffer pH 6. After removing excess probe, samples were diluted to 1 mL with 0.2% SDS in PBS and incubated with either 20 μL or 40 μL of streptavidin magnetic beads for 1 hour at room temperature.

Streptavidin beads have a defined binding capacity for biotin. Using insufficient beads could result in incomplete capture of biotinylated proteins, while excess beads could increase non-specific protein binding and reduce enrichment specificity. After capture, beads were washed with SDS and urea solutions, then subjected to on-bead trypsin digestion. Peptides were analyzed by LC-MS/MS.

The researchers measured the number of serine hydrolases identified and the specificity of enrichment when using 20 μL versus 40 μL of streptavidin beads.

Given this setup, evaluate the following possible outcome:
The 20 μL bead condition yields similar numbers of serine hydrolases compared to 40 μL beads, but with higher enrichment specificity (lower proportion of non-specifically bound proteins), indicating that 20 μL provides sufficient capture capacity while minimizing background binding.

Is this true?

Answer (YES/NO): NO